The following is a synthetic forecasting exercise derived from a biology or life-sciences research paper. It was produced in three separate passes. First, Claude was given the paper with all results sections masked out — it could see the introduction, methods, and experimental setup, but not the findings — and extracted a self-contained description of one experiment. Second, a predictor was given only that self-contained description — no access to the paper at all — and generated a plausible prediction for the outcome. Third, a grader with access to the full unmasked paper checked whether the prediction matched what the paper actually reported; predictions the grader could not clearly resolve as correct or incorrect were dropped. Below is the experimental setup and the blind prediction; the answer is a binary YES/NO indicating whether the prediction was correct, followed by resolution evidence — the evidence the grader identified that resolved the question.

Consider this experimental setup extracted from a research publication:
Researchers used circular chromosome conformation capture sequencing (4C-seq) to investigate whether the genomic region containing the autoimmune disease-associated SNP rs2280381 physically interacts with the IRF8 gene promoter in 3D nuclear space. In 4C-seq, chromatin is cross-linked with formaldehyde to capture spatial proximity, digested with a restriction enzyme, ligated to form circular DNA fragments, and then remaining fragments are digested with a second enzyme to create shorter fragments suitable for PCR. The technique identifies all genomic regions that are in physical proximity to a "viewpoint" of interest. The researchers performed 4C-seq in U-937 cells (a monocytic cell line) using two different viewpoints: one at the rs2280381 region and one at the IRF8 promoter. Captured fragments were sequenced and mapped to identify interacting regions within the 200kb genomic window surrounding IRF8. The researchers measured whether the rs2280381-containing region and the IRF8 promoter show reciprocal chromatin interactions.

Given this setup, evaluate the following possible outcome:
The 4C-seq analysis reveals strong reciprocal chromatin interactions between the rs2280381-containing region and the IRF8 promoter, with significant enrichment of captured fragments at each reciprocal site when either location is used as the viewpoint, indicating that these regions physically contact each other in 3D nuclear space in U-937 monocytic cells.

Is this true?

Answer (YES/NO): YES